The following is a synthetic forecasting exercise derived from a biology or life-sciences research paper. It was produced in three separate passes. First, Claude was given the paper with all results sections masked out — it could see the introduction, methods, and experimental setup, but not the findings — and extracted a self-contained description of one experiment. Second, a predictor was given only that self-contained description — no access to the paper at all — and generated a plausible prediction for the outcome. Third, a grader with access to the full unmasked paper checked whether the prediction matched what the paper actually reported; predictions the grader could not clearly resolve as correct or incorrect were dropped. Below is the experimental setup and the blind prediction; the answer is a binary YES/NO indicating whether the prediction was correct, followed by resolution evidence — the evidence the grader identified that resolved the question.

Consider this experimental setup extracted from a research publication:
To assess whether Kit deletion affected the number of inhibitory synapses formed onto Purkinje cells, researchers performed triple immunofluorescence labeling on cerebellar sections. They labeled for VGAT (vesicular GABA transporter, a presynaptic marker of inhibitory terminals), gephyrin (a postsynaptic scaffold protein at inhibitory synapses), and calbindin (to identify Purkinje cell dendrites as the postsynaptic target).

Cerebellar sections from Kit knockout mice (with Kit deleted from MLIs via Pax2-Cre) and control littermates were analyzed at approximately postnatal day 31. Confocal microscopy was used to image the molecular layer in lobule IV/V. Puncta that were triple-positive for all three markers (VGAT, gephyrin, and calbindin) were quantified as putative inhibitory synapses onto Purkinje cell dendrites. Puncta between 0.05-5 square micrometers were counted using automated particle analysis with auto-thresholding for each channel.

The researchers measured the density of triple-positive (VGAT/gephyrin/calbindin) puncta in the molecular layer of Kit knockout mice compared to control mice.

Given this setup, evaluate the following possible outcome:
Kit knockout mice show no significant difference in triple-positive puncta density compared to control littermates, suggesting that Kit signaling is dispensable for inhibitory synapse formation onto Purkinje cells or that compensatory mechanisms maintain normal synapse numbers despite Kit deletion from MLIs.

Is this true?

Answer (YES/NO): YES